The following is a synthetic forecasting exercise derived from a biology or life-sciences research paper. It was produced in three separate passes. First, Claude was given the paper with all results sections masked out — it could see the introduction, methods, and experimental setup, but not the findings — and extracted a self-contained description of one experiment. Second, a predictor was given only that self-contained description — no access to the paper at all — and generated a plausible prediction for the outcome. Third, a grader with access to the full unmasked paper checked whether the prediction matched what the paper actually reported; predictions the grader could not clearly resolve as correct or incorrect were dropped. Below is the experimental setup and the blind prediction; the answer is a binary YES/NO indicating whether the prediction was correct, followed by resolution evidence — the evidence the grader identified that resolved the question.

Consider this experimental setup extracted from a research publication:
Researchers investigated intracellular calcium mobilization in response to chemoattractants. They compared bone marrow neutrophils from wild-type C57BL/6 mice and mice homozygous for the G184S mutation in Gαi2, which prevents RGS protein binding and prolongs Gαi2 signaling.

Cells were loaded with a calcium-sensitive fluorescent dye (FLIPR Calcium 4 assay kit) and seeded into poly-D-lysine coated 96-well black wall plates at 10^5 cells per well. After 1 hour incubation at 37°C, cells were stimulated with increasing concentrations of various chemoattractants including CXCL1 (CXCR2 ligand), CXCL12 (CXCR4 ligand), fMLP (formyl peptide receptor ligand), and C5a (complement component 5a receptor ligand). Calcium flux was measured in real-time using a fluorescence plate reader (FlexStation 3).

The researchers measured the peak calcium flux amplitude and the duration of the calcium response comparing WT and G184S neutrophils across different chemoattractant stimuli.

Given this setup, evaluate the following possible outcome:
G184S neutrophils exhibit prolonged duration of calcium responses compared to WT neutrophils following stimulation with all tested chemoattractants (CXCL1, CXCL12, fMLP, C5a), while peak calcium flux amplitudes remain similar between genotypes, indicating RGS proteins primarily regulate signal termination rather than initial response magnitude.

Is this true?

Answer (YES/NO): NO